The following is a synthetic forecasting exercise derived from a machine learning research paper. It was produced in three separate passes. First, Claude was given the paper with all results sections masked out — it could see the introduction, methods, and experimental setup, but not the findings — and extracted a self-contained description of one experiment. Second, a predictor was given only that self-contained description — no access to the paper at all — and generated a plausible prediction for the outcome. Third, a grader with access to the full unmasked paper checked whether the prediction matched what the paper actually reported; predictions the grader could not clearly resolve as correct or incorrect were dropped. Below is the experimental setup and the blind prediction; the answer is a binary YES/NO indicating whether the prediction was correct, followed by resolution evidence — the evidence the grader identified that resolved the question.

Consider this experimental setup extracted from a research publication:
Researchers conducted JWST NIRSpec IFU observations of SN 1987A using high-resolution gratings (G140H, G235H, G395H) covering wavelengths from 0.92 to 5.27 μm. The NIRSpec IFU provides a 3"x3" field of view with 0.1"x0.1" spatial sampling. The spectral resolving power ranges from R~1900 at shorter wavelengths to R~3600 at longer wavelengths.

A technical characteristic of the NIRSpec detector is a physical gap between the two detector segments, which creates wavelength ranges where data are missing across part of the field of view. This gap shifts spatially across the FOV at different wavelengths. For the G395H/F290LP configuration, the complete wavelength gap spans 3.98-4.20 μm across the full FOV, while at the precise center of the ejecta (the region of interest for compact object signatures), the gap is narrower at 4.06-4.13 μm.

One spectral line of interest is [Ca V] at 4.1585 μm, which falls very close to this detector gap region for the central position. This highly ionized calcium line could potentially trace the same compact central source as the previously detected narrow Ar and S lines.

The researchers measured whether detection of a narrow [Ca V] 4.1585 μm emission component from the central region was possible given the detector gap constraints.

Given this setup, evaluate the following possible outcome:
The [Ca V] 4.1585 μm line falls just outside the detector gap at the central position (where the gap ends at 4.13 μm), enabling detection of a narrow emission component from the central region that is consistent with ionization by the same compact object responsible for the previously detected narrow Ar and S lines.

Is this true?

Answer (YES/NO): YES